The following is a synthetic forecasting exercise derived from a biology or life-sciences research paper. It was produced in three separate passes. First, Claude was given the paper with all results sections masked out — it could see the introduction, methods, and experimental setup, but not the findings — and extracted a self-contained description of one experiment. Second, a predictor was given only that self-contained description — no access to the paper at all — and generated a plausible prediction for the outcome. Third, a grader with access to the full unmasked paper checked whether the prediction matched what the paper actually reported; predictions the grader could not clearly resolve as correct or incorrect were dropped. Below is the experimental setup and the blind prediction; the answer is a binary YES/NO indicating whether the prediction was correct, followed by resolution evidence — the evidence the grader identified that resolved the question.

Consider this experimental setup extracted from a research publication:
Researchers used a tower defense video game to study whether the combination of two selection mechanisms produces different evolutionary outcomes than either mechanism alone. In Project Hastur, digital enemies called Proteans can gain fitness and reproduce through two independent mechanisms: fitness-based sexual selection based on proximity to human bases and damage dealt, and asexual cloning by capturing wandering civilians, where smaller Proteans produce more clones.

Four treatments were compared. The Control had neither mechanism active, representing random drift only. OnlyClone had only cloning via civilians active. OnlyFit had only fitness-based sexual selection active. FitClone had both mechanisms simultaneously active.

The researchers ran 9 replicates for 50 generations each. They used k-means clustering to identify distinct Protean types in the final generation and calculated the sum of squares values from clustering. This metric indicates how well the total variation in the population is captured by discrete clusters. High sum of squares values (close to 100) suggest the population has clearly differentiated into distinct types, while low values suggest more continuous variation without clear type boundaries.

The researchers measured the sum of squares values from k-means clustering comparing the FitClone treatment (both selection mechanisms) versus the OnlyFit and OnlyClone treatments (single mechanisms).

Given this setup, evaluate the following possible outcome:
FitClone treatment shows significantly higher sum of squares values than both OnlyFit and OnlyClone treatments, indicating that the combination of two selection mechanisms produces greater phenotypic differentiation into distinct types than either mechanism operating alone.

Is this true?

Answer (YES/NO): NO